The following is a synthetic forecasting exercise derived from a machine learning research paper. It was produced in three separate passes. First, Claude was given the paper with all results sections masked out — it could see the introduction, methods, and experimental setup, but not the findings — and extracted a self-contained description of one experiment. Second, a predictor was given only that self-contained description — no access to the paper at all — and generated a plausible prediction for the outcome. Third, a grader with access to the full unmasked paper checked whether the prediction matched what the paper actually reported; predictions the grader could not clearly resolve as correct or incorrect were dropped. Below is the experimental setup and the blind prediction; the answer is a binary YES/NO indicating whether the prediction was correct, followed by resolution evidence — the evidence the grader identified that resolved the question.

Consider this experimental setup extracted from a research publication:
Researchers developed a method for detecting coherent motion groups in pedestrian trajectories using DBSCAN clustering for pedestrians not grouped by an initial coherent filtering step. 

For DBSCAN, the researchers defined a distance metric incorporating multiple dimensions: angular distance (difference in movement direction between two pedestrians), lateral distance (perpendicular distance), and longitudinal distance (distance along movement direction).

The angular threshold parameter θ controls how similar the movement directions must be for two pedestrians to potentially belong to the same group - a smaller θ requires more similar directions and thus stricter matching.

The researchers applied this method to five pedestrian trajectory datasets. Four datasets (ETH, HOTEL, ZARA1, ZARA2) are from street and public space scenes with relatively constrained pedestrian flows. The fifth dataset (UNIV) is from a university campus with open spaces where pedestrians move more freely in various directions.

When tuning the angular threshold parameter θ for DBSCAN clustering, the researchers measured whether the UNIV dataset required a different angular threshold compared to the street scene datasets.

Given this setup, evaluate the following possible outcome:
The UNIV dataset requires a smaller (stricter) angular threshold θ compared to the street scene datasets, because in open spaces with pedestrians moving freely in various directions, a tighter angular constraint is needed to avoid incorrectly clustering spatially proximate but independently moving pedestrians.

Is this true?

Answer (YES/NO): YES